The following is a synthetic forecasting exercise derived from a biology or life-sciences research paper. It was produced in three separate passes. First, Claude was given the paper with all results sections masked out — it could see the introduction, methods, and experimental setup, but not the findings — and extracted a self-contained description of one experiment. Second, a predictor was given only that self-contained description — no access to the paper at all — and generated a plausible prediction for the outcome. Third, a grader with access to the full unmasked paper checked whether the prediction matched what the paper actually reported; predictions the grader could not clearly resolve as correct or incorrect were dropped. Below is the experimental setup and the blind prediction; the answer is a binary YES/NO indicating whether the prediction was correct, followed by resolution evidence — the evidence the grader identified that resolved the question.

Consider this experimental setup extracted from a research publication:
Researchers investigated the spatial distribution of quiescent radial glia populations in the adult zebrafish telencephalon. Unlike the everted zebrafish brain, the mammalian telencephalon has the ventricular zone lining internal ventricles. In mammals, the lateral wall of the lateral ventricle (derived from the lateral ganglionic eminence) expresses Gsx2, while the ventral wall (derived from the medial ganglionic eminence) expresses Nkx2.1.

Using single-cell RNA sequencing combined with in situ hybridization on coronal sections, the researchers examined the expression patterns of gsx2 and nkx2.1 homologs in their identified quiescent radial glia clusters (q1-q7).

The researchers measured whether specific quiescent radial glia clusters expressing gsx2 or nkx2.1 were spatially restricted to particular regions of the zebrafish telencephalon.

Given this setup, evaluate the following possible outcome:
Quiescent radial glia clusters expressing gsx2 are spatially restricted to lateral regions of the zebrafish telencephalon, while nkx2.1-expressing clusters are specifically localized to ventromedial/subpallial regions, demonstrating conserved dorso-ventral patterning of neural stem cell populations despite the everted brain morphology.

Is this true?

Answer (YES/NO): NO